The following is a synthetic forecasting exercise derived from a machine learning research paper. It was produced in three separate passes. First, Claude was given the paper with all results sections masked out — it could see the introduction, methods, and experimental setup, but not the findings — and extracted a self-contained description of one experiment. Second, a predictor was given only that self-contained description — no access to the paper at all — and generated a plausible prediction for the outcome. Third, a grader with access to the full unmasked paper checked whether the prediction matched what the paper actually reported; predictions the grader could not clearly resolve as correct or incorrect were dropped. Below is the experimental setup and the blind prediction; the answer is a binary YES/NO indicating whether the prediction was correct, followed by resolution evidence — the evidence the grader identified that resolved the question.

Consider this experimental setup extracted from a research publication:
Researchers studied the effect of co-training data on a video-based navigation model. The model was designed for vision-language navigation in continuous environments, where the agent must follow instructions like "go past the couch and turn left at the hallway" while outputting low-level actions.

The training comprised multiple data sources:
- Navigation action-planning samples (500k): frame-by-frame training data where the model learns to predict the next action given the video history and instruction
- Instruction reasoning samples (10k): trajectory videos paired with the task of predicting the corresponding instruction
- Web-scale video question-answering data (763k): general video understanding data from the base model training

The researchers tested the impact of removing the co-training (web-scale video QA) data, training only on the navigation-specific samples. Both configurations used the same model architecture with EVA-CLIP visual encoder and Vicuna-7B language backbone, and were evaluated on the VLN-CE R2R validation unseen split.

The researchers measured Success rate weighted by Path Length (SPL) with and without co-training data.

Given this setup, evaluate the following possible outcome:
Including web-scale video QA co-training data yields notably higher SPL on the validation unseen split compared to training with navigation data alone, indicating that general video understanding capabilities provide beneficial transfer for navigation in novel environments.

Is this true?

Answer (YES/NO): YES